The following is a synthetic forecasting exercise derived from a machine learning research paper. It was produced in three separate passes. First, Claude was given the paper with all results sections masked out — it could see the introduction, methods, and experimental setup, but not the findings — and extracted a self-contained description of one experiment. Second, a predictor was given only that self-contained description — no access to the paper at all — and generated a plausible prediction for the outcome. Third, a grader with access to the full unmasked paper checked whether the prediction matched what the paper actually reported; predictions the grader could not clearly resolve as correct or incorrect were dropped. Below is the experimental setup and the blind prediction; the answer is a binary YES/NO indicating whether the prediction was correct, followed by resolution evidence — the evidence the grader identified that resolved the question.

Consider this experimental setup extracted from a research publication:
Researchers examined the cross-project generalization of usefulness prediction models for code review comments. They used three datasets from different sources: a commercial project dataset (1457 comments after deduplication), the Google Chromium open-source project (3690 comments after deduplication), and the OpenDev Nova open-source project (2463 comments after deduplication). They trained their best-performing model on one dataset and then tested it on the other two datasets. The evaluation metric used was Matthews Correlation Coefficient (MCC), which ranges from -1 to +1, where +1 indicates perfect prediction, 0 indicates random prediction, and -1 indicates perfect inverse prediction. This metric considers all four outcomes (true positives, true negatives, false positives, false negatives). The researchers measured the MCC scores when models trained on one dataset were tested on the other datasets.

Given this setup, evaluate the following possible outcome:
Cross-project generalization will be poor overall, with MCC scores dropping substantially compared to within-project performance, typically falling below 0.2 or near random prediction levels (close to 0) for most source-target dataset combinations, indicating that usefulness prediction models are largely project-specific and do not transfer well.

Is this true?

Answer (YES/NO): YES